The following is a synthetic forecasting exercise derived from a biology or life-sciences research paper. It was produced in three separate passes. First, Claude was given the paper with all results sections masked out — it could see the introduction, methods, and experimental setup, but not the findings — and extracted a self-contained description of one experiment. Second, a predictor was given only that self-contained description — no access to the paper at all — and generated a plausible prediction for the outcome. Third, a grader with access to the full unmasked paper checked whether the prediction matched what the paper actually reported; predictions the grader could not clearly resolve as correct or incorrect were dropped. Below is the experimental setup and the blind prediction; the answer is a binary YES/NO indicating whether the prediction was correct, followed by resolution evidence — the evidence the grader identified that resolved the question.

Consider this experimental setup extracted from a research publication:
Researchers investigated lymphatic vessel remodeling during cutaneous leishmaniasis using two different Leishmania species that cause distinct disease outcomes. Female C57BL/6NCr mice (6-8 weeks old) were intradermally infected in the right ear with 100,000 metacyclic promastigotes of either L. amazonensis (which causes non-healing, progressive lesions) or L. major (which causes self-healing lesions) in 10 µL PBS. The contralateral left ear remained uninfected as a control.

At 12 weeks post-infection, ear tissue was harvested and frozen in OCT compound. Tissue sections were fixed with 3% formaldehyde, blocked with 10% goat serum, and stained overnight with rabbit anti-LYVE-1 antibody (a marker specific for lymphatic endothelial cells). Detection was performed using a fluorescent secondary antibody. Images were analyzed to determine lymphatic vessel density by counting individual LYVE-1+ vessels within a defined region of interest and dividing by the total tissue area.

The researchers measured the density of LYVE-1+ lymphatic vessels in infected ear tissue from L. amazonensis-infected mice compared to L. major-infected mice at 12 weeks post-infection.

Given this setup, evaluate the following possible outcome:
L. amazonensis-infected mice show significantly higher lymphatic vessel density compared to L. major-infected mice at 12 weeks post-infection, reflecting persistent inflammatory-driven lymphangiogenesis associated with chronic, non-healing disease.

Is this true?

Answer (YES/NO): NO